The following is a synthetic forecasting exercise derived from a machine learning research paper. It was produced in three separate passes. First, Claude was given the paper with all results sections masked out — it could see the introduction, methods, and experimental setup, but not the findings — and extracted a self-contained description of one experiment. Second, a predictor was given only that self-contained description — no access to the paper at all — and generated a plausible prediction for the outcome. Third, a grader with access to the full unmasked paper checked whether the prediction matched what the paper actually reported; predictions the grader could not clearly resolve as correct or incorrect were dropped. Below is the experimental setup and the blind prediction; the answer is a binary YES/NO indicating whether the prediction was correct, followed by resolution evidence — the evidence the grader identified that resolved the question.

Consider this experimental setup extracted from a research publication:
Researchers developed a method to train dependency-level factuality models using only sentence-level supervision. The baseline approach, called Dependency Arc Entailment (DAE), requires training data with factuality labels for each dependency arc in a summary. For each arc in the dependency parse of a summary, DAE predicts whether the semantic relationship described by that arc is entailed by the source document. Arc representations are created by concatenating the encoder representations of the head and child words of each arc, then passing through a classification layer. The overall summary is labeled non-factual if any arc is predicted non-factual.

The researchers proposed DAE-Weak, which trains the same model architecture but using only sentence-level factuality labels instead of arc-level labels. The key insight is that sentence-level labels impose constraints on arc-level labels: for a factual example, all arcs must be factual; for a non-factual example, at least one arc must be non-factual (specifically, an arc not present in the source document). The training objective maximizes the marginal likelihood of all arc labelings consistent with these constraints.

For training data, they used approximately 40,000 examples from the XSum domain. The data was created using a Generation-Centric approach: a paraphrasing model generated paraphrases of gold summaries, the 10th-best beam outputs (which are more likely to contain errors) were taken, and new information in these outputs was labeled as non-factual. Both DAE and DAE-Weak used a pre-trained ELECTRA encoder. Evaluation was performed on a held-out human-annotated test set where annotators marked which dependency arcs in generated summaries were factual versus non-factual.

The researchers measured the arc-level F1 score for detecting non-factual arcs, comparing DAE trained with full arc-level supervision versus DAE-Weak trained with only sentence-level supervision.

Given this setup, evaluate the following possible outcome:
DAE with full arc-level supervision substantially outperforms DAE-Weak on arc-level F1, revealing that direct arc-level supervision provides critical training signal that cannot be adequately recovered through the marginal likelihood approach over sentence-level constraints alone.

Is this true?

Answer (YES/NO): YES